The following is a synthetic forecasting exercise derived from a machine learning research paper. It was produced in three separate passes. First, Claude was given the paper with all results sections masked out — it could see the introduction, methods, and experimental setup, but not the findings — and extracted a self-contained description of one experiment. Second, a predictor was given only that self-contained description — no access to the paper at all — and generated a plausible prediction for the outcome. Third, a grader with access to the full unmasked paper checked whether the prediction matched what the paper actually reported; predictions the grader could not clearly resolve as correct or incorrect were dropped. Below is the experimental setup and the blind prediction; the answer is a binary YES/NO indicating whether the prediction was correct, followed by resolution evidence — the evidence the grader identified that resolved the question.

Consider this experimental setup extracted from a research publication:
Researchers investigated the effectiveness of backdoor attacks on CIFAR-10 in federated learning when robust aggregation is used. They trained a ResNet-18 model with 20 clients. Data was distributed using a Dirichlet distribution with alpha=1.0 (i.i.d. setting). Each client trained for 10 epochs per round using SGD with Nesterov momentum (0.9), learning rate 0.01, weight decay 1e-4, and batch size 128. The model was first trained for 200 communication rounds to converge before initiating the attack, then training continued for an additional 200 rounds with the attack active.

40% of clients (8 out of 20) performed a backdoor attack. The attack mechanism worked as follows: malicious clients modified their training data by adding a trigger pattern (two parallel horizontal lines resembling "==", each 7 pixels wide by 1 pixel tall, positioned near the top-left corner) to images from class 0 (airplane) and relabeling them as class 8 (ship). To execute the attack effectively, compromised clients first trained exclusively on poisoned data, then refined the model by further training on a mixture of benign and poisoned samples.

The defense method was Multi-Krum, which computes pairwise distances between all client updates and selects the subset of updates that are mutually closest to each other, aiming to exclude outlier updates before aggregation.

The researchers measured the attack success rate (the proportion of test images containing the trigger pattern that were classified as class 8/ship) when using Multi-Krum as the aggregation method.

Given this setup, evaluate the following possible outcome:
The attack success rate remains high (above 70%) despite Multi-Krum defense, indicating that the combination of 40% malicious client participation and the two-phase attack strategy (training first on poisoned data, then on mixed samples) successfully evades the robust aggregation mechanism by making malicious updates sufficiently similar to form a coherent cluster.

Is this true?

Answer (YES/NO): NO